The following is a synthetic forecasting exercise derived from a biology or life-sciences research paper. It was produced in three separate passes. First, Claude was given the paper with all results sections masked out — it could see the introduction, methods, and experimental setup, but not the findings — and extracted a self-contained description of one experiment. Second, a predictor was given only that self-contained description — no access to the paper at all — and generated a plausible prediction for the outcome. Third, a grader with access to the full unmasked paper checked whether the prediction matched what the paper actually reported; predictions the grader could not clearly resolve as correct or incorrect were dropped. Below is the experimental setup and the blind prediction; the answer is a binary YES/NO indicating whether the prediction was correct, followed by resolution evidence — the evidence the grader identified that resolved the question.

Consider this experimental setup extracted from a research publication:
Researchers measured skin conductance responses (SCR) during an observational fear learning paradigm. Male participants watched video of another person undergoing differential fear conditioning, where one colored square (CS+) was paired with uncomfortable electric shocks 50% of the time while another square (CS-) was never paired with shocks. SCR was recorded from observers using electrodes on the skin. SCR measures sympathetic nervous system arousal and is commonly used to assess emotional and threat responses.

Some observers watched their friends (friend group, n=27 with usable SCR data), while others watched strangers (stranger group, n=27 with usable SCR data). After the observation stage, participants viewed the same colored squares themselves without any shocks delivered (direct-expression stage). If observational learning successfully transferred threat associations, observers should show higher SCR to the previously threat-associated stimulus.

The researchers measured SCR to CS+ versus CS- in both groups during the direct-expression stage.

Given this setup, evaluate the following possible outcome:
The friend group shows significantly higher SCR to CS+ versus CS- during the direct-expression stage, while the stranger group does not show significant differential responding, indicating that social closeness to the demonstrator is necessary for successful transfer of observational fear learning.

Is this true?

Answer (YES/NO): NO